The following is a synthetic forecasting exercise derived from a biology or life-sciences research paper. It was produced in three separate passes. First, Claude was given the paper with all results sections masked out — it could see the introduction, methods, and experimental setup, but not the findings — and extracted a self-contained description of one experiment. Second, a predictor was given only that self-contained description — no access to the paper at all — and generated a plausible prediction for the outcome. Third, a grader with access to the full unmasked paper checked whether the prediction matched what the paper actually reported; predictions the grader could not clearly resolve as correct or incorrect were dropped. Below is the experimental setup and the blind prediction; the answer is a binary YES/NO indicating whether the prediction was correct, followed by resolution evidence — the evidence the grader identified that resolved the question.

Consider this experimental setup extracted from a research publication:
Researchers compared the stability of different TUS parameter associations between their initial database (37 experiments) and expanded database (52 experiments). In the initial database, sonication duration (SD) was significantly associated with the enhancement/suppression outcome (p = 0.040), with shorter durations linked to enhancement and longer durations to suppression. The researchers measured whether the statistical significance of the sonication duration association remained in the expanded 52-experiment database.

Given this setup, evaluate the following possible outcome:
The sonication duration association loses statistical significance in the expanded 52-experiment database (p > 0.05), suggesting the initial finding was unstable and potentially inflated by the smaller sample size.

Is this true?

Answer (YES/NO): YES